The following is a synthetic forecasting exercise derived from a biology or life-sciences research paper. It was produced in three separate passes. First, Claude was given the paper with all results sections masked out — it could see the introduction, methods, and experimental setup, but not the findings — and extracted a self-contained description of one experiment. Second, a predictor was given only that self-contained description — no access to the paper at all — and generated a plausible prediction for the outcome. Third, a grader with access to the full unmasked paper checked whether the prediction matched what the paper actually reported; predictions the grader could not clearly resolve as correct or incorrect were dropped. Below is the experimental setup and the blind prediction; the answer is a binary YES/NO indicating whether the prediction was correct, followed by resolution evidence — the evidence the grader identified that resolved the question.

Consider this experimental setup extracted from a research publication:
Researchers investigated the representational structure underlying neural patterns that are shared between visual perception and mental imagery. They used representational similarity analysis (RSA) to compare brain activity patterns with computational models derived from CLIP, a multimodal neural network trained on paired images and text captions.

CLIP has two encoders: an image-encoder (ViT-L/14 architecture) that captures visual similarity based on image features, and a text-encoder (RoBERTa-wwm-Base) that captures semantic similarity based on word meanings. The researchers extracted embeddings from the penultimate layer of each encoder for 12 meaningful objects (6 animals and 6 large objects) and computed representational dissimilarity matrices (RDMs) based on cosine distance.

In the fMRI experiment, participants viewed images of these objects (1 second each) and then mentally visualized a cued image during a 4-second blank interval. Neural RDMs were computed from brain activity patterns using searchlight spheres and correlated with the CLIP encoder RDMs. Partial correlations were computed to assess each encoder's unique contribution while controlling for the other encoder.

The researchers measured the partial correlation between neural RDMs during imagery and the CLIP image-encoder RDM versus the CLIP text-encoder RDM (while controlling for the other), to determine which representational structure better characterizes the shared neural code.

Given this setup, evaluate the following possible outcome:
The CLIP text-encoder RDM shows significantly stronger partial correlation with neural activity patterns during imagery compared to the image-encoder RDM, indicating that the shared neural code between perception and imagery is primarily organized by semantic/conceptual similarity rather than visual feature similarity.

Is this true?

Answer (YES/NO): NO